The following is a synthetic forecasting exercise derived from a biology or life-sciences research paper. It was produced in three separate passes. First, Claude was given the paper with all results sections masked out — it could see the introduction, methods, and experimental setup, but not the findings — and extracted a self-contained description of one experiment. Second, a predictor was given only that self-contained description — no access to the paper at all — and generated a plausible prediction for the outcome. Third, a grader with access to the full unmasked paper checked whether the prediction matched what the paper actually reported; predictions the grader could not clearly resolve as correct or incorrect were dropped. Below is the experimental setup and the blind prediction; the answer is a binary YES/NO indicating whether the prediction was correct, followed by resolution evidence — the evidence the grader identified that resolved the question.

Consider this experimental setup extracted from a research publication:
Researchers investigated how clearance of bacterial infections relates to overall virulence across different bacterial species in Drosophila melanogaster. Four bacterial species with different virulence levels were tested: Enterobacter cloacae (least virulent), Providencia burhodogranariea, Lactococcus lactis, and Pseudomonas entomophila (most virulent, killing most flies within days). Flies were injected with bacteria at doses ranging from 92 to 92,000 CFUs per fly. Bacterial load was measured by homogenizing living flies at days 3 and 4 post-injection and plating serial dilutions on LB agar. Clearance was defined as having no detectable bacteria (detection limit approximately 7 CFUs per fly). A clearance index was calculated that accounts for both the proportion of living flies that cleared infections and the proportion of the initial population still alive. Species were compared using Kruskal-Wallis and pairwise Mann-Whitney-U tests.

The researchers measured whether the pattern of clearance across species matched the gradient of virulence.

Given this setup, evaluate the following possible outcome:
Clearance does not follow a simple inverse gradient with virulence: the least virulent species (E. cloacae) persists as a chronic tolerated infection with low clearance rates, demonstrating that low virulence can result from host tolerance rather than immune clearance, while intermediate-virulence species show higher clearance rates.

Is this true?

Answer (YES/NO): NO